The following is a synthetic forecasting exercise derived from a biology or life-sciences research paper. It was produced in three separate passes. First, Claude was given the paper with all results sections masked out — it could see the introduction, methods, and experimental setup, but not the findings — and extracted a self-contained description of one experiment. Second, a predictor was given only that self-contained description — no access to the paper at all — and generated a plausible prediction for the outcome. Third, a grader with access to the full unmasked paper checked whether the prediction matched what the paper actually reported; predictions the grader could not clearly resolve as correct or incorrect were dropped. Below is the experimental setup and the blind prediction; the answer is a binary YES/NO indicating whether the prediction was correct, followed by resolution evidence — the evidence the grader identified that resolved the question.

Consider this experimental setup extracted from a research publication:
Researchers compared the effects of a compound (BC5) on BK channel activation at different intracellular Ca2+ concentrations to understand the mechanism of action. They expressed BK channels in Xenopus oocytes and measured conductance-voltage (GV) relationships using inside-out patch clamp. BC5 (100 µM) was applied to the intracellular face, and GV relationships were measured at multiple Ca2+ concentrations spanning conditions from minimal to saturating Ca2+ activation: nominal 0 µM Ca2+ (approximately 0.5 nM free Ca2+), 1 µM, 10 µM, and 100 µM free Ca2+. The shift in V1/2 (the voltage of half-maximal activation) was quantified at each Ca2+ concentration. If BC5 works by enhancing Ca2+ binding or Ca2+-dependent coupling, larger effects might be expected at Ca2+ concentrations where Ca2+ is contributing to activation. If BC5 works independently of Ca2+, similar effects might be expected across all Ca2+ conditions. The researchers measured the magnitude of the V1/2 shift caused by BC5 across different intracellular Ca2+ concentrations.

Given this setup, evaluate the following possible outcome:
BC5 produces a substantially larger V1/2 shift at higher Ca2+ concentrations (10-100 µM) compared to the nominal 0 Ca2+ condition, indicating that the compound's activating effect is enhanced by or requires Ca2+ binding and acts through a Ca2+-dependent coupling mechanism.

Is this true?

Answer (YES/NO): NO